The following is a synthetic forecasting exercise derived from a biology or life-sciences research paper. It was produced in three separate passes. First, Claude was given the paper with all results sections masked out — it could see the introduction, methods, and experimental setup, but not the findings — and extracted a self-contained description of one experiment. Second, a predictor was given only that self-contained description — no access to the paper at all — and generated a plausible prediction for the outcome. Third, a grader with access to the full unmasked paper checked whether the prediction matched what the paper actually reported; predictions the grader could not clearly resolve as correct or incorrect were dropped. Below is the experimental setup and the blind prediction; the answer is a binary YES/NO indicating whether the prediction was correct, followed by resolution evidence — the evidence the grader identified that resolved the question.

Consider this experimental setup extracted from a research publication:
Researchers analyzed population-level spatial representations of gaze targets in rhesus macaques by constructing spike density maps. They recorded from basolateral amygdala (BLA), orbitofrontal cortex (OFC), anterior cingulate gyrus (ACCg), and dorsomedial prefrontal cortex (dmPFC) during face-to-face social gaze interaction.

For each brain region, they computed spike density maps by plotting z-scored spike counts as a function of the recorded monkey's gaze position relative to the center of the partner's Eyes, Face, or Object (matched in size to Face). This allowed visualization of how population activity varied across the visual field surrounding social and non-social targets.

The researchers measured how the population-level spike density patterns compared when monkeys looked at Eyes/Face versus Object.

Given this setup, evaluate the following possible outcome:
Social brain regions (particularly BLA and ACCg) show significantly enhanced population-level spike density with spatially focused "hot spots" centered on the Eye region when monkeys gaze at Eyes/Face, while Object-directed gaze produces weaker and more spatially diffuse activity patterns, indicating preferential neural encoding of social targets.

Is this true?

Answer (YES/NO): NO